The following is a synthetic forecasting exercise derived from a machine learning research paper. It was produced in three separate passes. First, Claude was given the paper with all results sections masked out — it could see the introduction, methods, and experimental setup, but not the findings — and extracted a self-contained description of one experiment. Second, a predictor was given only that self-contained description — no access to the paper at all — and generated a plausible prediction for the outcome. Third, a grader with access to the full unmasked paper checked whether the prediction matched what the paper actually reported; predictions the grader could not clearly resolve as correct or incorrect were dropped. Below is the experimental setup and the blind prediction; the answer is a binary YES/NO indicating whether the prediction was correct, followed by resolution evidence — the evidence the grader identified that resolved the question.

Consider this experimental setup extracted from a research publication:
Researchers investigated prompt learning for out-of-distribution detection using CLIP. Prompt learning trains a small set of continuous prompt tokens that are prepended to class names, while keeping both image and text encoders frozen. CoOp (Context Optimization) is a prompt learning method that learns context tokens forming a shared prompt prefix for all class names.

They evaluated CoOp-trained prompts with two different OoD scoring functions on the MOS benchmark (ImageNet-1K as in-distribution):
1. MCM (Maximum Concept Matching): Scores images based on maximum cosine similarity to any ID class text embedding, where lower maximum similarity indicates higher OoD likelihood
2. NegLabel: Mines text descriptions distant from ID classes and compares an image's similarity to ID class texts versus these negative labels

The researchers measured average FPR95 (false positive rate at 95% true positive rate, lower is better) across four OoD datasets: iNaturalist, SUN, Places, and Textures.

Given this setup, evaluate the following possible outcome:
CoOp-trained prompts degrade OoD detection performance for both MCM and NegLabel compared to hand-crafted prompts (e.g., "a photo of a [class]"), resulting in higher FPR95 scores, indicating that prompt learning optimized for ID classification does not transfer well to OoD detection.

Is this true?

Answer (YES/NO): NO